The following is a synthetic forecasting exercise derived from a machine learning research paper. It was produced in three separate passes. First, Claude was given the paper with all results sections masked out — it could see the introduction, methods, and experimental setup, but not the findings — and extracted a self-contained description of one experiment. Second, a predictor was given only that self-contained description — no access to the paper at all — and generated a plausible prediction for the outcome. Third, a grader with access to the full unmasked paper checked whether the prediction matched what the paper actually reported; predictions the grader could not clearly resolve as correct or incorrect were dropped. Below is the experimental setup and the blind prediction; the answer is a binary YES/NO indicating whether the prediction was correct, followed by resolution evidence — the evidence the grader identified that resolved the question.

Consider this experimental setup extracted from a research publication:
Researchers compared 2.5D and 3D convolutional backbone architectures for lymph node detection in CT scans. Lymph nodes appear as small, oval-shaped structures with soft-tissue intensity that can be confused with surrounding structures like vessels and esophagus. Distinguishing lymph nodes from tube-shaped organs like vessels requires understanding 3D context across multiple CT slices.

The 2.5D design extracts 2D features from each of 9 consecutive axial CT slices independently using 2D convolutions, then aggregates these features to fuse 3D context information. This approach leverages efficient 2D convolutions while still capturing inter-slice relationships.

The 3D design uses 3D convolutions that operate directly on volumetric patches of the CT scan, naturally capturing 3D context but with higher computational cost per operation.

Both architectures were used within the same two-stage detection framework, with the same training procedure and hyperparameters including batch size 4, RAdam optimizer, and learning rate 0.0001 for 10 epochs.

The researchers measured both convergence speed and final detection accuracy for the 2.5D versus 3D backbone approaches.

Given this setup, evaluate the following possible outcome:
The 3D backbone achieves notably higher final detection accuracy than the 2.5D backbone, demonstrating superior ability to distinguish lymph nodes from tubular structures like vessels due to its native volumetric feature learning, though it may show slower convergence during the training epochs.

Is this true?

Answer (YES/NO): NO